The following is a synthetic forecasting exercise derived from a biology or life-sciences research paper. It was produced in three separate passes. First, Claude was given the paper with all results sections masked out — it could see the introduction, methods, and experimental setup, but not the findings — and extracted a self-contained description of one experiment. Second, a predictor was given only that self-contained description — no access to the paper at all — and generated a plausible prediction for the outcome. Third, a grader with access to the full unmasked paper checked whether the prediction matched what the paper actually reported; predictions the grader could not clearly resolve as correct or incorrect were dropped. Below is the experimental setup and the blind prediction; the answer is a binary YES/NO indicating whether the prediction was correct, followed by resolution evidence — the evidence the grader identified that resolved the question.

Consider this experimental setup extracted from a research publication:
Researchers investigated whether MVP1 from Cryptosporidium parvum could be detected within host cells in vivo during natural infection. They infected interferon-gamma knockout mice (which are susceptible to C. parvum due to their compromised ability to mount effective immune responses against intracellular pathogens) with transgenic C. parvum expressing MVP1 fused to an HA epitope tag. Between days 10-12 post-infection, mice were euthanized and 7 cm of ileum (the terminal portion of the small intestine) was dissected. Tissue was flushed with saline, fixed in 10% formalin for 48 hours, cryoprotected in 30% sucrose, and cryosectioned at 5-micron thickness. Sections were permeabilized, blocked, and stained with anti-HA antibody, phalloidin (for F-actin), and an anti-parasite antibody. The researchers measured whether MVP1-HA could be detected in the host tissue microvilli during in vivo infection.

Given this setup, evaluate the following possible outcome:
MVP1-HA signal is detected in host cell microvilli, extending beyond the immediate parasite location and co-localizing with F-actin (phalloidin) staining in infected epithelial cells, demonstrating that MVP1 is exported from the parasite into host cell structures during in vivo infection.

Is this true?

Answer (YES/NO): YES